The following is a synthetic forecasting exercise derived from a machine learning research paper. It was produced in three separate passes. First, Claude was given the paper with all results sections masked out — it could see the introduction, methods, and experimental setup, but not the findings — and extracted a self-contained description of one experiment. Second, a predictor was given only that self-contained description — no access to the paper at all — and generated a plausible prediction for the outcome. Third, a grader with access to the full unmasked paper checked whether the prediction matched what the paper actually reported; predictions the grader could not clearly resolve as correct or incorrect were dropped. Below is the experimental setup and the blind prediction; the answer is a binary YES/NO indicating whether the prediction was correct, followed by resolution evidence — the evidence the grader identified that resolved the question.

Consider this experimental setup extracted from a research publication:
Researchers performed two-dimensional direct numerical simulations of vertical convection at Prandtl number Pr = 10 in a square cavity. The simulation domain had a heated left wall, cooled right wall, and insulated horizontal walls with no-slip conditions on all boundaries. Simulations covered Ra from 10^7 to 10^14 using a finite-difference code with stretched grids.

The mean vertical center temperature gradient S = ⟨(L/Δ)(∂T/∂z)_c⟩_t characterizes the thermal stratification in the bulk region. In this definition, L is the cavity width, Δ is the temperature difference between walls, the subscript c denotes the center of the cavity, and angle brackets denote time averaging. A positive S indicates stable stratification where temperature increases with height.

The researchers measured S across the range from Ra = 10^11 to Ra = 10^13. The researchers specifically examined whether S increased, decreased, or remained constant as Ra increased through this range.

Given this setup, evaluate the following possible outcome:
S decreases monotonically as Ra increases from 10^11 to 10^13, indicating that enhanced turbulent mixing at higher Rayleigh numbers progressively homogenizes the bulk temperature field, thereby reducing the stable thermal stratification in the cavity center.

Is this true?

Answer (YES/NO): NO